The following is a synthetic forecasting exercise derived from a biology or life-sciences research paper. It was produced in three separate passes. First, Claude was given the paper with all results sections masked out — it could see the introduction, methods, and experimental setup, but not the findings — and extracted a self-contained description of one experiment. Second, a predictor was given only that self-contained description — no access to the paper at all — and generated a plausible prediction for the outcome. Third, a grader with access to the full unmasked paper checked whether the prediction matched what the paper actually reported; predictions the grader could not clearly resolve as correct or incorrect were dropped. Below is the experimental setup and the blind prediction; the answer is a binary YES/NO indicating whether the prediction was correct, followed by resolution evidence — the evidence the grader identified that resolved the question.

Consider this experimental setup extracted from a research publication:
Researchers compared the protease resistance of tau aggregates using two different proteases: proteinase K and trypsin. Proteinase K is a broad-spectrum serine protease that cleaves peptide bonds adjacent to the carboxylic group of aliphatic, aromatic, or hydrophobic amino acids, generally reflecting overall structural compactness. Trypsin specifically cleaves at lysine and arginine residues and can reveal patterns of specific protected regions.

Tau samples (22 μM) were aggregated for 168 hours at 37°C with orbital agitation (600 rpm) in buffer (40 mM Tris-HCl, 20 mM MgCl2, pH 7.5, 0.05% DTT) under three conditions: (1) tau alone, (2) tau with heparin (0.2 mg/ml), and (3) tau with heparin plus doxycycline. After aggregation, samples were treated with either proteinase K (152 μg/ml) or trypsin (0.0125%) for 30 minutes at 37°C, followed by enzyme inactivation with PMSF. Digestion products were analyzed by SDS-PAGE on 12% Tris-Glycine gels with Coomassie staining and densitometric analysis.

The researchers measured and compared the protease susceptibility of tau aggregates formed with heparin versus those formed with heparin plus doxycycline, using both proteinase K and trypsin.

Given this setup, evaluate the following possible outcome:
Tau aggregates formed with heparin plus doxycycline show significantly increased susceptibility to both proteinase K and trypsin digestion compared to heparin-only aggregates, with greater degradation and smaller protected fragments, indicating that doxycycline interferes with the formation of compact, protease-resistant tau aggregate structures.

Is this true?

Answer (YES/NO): YES